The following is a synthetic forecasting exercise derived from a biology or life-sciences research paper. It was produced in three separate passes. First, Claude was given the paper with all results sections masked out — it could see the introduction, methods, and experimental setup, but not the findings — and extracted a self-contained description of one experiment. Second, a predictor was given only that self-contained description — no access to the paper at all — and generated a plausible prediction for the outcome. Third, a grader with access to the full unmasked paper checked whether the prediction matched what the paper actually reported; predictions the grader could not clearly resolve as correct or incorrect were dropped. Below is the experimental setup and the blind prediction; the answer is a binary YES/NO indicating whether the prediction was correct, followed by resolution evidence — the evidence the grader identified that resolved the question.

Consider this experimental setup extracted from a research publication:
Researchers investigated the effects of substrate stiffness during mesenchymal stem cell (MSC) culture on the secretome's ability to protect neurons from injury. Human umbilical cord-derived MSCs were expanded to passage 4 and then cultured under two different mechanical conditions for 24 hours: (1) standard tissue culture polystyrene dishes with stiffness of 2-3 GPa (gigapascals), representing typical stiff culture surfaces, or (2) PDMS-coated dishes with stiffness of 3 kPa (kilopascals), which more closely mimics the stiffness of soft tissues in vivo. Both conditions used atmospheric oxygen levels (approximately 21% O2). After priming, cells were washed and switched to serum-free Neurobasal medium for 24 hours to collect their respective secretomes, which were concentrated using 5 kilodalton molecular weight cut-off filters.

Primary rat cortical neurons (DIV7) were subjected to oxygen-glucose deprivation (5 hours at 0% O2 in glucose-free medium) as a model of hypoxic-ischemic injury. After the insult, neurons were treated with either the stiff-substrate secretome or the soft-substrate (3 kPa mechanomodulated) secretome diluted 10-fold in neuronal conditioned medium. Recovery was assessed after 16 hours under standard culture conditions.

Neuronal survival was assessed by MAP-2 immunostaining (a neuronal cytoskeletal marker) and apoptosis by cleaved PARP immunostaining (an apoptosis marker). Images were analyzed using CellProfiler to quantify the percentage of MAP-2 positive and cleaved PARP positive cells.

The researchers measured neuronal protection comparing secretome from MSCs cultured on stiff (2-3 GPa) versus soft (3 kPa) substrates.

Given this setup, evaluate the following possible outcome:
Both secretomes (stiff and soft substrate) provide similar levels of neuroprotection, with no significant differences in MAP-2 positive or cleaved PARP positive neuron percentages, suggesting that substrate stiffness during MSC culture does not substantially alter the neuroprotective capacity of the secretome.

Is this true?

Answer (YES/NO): YES